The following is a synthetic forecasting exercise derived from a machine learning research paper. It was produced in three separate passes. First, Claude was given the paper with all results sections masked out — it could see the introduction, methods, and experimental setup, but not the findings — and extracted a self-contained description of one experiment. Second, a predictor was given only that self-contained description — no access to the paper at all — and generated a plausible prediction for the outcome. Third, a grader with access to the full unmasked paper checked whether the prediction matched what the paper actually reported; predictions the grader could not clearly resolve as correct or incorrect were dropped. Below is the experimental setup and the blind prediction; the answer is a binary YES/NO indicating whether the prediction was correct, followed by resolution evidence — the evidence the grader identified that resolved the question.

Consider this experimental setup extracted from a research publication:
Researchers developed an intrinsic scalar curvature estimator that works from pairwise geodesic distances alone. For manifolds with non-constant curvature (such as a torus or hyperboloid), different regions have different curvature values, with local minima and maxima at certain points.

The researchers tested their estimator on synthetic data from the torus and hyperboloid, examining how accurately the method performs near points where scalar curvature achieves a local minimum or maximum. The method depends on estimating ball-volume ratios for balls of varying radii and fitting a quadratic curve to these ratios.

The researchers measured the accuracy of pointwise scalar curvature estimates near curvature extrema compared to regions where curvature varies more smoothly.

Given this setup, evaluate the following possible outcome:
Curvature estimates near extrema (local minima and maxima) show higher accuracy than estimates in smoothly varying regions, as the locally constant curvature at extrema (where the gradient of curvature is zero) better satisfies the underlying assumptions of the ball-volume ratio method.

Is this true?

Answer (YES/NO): NO